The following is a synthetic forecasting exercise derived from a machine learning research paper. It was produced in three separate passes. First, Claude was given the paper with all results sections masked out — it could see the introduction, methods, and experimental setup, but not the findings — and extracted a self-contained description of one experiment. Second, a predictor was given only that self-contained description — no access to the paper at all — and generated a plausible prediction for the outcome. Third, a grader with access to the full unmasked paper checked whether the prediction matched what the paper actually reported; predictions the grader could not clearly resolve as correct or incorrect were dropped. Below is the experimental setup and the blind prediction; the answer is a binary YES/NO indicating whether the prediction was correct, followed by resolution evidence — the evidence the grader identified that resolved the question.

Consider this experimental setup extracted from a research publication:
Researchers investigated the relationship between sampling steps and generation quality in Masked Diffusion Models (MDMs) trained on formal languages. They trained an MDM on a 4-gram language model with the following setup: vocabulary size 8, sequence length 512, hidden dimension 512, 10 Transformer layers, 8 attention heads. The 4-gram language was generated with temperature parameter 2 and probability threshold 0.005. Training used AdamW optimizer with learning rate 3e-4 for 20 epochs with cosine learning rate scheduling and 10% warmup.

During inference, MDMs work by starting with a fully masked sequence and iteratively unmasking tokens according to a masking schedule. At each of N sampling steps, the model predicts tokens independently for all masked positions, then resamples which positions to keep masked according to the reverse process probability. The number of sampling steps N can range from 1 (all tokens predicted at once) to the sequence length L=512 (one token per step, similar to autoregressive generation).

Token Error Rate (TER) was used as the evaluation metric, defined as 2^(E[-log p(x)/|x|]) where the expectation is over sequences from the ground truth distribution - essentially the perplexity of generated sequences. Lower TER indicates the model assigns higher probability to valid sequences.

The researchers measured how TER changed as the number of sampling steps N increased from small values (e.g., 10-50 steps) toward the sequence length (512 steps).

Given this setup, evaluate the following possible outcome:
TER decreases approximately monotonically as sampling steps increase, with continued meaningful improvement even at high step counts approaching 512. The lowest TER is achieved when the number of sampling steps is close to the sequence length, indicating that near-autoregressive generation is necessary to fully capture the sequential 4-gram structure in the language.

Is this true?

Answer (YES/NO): NO